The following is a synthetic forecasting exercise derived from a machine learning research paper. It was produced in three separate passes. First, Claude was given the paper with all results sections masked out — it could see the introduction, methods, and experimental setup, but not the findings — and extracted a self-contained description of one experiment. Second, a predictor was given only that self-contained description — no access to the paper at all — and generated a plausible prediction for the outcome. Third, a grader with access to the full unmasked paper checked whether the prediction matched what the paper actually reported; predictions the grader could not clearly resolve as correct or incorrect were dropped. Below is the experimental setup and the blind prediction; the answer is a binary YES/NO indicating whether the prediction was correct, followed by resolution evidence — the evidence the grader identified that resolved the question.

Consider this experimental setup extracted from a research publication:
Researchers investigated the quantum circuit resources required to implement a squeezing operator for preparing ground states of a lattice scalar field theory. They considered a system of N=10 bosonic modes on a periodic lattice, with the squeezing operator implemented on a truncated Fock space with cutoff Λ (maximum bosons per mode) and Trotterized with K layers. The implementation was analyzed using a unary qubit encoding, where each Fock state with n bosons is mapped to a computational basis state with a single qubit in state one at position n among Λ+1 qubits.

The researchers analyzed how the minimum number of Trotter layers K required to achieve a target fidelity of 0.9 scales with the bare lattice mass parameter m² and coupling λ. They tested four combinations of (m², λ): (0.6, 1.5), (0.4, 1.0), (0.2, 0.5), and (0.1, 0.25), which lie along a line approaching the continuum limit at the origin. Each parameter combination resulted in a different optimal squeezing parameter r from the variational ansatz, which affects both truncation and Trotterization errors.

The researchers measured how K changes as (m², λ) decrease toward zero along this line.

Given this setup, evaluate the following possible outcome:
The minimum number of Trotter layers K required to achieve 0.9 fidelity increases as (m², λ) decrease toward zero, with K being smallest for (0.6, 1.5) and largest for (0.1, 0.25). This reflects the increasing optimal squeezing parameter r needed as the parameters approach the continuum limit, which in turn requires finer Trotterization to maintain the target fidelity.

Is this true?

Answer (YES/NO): NO